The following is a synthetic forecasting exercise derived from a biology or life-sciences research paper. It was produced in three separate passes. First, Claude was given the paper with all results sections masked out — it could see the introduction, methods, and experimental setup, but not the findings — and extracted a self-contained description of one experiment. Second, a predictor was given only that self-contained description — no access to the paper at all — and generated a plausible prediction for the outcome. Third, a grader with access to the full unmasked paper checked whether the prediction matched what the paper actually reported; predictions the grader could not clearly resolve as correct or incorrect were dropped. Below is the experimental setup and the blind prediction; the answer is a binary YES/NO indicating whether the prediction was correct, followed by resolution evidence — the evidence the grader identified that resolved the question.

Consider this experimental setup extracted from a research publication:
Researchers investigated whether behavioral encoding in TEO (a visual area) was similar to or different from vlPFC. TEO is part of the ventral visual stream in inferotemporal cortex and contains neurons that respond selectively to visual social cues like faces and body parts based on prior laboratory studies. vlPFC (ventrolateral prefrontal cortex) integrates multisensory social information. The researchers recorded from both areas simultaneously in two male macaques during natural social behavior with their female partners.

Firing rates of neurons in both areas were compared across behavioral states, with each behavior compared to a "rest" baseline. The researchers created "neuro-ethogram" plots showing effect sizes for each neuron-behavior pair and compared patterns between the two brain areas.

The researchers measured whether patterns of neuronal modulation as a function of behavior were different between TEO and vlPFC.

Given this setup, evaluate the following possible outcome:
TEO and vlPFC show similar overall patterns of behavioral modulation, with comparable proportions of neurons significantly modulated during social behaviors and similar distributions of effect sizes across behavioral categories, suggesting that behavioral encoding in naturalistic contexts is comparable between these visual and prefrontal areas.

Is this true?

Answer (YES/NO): YES